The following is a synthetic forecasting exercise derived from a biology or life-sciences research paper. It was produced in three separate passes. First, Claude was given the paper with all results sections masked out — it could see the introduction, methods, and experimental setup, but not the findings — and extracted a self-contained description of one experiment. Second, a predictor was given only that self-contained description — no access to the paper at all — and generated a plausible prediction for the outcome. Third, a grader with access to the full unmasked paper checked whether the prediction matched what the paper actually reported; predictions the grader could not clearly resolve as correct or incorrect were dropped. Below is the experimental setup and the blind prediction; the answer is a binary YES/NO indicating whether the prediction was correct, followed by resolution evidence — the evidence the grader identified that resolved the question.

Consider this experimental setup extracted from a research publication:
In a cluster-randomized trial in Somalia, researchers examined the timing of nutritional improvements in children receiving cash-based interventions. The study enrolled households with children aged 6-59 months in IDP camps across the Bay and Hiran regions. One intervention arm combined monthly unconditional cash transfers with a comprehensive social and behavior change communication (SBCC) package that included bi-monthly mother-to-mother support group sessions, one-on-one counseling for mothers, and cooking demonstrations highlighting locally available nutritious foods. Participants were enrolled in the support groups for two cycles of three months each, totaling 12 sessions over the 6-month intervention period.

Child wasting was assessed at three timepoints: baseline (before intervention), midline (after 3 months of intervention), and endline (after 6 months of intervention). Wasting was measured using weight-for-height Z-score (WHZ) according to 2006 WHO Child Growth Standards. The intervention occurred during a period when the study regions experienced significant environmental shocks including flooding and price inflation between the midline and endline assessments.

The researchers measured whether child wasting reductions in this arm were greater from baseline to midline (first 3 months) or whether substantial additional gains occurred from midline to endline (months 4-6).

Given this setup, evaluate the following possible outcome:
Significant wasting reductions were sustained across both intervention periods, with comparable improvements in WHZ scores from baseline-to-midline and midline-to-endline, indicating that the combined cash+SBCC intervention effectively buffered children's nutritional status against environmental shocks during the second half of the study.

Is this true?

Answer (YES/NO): NO